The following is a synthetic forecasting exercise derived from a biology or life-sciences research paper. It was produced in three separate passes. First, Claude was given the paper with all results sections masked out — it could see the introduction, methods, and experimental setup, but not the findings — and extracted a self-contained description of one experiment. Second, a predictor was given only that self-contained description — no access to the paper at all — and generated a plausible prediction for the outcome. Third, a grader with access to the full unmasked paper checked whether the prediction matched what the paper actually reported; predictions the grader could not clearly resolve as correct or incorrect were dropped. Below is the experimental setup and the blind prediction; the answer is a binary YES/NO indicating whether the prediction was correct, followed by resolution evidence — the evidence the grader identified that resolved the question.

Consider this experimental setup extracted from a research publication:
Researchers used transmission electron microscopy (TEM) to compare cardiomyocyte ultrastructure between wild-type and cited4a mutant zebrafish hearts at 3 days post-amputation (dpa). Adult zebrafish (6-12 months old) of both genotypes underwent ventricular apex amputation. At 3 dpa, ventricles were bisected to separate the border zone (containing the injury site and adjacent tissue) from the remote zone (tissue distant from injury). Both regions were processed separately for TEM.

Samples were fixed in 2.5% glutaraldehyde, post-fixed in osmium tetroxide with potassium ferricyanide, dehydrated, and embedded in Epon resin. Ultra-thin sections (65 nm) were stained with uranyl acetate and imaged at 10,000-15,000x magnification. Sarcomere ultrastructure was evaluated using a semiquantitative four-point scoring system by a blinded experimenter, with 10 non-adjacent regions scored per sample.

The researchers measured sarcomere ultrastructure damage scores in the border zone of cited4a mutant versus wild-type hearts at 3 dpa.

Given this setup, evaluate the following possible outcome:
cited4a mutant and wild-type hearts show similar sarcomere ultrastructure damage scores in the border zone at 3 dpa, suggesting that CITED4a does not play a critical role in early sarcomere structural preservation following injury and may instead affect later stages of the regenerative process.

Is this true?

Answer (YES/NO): NO